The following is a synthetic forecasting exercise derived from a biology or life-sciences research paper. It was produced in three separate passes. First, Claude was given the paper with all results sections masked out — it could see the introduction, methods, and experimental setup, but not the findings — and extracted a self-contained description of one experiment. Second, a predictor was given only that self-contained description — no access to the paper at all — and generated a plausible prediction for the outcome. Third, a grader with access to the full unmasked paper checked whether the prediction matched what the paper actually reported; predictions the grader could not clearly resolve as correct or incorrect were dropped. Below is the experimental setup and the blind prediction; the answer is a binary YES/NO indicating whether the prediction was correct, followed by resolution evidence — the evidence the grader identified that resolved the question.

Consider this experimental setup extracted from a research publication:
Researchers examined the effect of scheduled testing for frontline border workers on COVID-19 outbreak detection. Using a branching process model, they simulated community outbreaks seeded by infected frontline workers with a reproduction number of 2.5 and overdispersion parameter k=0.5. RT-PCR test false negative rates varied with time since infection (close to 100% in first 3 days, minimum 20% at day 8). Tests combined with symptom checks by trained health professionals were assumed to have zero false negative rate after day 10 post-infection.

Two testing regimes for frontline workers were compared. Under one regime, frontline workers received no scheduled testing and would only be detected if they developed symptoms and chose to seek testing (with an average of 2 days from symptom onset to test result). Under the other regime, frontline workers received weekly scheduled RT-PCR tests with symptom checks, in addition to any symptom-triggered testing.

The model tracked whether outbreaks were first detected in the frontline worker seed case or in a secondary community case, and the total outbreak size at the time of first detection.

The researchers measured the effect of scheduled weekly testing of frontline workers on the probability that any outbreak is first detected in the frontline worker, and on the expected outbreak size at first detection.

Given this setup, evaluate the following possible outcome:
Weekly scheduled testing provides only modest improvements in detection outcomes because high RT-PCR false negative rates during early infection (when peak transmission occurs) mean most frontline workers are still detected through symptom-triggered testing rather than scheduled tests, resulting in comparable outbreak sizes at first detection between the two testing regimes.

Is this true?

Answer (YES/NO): NO